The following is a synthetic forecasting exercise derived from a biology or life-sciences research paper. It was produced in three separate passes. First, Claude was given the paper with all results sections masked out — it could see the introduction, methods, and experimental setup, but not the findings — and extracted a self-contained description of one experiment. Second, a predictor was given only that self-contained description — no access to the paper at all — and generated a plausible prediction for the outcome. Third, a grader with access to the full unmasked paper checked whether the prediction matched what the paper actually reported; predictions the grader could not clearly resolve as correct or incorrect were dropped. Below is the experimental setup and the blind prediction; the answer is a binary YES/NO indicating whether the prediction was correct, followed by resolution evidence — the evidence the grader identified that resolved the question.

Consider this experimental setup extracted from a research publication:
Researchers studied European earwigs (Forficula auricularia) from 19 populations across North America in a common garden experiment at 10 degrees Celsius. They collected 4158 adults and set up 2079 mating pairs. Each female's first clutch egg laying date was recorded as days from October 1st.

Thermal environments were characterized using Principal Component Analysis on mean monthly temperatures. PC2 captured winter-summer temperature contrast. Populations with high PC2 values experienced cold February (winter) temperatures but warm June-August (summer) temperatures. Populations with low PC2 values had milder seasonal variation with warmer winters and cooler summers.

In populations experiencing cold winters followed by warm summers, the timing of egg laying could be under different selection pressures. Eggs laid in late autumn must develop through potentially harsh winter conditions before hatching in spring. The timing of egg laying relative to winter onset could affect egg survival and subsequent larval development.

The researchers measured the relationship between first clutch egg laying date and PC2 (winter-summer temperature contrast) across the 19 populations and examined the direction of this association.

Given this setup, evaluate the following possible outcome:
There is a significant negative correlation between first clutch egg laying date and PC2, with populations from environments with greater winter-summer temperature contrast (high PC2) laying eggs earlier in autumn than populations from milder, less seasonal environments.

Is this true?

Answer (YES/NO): YES